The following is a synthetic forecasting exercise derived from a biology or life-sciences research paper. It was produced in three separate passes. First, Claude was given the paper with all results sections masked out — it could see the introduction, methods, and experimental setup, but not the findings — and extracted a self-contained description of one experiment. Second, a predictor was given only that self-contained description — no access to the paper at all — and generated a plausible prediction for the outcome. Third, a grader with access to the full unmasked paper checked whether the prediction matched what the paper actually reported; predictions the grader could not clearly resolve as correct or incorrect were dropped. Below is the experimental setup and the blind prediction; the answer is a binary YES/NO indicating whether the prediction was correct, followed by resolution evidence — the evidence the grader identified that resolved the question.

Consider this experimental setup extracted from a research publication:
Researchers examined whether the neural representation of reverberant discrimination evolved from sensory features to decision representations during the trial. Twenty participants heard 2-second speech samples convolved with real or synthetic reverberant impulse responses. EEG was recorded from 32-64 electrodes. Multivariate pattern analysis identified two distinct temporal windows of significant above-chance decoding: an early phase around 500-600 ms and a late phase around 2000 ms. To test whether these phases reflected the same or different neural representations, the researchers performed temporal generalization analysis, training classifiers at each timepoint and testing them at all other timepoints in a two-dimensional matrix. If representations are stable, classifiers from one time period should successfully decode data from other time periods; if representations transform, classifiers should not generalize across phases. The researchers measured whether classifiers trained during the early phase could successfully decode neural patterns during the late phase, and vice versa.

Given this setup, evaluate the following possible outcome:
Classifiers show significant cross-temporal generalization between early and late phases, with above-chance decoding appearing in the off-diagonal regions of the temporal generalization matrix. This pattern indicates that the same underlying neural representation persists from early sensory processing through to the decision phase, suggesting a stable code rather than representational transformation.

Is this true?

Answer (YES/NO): NO